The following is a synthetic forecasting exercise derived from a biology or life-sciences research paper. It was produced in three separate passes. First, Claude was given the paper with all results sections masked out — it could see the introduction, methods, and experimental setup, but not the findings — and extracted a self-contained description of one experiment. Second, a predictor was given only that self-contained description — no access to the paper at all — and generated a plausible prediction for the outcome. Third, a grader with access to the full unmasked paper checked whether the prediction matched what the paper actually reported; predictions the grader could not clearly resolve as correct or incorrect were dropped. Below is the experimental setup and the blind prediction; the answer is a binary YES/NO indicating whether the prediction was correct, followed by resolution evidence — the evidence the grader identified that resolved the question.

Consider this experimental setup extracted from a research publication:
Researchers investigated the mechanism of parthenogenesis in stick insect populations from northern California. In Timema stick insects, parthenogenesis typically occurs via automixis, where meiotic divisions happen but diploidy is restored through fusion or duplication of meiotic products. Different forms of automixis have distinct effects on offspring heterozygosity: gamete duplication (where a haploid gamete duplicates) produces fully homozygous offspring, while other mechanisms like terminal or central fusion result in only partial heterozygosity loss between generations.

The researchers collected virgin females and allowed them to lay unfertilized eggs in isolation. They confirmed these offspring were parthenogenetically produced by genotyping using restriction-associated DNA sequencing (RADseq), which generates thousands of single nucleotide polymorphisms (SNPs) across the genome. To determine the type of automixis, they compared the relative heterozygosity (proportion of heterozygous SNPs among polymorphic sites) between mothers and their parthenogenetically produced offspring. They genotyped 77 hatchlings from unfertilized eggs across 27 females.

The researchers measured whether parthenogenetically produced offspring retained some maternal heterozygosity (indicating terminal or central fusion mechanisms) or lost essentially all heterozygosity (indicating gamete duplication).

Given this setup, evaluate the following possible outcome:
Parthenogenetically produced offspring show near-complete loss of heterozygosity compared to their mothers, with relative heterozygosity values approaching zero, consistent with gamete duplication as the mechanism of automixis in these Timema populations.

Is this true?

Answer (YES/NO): YES